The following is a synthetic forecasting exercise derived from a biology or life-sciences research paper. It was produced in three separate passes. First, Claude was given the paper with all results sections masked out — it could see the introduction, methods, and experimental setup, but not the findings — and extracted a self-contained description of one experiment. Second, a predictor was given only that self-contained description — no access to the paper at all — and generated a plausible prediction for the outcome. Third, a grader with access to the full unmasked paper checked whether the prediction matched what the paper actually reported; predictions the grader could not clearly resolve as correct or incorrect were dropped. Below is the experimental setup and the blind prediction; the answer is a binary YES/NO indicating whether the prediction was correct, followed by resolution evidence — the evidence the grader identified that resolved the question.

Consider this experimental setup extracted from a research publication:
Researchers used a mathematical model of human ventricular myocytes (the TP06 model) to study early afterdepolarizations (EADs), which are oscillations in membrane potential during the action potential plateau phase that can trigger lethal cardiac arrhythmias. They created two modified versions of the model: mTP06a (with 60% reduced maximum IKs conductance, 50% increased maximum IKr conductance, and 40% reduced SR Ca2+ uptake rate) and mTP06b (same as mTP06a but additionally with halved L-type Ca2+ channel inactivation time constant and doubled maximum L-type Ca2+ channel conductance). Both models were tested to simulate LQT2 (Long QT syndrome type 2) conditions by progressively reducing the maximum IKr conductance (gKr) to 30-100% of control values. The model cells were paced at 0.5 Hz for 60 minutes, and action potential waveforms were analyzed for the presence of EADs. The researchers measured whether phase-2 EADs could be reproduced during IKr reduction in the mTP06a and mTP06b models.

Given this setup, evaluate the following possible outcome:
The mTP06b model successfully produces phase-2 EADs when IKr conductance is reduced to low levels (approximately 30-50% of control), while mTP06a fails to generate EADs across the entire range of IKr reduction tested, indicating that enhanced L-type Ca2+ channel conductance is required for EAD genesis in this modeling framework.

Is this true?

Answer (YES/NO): NO